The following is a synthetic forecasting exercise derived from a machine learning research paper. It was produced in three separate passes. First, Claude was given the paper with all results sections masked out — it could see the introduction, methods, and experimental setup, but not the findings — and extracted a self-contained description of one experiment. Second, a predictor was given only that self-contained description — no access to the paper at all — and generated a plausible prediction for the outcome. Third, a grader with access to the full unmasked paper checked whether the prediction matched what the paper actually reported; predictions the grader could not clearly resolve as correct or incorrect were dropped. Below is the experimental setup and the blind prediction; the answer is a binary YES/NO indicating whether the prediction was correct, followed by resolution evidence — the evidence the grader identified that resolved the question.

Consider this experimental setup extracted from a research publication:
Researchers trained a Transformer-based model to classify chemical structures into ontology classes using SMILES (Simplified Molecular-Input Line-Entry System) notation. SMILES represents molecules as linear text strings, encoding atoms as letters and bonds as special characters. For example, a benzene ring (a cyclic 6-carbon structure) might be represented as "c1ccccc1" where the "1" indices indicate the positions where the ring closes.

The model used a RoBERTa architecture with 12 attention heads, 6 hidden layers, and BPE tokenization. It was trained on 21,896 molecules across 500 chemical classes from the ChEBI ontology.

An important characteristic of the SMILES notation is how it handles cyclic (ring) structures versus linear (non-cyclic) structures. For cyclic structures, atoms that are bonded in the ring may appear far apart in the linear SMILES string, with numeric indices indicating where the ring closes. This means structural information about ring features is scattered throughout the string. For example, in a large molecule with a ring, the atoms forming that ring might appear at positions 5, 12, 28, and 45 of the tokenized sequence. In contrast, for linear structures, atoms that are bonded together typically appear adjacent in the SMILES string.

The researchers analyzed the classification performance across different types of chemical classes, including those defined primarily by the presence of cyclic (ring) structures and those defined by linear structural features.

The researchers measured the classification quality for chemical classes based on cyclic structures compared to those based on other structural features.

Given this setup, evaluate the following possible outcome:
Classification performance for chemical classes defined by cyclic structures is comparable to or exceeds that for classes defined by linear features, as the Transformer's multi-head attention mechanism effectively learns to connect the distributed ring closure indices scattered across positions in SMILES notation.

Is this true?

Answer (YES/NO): NO